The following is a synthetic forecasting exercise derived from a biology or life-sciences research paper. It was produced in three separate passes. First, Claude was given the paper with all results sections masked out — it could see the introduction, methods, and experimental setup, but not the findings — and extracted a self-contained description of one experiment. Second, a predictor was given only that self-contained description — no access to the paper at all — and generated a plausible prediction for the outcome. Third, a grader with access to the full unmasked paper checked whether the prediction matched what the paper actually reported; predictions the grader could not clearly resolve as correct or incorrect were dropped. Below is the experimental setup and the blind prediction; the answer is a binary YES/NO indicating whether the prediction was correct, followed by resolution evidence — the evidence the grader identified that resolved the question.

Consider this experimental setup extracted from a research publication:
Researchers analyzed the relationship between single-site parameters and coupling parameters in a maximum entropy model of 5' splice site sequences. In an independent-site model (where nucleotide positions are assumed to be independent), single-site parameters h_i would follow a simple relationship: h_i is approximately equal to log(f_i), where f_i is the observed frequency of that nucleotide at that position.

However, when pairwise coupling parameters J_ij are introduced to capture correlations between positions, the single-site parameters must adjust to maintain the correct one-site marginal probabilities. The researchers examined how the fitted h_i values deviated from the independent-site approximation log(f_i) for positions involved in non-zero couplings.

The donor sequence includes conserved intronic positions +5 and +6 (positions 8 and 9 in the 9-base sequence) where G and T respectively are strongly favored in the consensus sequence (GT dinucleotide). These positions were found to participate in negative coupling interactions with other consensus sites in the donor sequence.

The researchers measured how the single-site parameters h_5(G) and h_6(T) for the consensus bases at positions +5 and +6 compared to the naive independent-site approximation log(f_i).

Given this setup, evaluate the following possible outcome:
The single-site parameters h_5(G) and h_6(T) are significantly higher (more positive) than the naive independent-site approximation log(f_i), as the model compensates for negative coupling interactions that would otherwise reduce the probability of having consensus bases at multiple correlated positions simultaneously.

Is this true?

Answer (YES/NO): YES